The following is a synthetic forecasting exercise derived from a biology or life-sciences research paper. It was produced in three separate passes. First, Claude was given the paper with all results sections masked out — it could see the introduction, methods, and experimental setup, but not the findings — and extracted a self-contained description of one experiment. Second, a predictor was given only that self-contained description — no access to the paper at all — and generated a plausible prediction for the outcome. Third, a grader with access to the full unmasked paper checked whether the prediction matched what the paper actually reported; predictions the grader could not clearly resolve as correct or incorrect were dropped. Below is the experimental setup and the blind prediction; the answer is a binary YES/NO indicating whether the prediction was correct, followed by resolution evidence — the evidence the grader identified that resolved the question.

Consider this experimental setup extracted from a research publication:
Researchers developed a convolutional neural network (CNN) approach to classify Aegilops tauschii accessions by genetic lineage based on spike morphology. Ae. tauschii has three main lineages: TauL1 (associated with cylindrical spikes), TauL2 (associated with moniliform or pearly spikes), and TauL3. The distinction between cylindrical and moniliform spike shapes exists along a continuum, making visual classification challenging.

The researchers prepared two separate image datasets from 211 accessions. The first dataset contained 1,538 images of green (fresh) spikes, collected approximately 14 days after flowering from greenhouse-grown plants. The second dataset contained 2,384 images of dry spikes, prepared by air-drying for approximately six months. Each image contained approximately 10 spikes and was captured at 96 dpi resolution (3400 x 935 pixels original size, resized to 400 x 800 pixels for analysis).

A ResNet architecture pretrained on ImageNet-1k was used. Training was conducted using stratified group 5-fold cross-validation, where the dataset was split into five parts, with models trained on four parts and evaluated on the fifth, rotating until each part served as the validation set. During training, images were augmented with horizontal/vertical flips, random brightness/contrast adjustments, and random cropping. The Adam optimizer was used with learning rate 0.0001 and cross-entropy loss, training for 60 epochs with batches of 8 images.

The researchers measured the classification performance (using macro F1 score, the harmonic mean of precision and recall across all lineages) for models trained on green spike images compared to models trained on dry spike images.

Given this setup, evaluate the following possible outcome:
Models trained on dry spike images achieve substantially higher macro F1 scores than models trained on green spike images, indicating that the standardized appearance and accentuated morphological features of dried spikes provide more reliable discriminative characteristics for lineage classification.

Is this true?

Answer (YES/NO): NO